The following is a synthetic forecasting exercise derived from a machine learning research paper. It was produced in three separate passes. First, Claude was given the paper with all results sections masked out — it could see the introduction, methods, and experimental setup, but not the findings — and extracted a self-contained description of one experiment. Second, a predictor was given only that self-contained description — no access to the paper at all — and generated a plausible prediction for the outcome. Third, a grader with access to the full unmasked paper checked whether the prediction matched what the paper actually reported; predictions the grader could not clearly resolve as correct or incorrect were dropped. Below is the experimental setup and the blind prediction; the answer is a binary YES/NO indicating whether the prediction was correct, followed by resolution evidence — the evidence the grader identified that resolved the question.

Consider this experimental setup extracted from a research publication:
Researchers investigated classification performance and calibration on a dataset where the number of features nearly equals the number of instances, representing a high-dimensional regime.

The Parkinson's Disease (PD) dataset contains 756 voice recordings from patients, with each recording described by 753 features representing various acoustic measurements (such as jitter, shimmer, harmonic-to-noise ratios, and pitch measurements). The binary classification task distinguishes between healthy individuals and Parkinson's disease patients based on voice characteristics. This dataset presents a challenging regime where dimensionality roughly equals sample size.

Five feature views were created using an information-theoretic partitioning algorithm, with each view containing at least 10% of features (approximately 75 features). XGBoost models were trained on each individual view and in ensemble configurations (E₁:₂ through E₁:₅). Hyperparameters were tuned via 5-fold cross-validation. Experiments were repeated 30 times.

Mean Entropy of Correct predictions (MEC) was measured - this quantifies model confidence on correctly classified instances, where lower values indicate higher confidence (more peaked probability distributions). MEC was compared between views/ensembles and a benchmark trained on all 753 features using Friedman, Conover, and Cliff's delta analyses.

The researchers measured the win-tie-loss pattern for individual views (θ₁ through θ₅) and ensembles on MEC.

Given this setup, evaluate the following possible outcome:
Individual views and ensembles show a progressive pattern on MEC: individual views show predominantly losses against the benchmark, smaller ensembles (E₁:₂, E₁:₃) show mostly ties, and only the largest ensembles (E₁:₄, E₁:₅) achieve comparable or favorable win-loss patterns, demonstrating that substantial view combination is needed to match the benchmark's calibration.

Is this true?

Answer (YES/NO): NO